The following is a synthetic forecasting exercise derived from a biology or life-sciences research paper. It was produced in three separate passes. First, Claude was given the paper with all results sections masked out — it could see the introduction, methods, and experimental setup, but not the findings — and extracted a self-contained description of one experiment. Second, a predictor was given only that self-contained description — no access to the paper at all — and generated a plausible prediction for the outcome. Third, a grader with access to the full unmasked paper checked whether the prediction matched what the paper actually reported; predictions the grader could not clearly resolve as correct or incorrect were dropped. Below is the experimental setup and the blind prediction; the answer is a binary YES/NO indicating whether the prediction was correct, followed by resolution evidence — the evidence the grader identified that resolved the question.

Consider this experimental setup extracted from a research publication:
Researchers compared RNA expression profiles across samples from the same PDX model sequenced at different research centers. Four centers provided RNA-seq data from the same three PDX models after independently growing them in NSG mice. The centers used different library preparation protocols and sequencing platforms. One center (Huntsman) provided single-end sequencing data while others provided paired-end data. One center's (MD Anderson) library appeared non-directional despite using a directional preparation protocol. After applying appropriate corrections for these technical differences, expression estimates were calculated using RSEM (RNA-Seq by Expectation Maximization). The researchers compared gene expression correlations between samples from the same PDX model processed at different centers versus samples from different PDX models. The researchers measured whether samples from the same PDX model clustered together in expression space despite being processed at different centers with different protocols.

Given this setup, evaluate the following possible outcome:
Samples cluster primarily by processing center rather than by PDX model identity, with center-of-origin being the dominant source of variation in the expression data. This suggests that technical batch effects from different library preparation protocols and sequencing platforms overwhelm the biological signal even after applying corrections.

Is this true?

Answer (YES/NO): NO